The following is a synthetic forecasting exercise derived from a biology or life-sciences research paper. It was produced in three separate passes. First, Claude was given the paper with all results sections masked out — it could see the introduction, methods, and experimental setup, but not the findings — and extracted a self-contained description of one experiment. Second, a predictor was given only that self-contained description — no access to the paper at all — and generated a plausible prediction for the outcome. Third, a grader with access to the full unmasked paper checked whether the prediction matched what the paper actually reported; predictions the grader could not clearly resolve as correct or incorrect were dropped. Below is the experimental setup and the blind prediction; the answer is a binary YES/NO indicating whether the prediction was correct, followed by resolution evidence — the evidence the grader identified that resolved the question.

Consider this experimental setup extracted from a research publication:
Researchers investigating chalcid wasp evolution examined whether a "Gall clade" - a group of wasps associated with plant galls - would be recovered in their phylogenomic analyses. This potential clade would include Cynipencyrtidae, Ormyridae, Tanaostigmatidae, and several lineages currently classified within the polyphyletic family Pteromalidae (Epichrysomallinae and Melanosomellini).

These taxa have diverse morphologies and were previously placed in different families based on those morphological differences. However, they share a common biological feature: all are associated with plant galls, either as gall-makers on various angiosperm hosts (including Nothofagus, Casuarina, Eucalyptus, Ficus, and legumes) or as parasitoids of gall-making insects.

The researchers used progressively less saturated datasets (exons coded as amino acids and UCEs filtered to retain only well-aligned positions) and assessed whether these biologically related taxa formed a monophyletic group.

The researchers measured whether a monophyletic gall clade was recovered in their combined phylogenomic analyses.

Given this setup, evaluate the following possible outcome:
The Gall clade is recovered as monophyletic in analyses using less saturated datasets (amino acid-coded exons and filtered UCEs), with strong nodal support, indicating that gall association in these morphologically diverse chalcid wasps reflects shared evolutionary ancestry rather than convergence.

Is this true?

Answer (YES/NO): YES